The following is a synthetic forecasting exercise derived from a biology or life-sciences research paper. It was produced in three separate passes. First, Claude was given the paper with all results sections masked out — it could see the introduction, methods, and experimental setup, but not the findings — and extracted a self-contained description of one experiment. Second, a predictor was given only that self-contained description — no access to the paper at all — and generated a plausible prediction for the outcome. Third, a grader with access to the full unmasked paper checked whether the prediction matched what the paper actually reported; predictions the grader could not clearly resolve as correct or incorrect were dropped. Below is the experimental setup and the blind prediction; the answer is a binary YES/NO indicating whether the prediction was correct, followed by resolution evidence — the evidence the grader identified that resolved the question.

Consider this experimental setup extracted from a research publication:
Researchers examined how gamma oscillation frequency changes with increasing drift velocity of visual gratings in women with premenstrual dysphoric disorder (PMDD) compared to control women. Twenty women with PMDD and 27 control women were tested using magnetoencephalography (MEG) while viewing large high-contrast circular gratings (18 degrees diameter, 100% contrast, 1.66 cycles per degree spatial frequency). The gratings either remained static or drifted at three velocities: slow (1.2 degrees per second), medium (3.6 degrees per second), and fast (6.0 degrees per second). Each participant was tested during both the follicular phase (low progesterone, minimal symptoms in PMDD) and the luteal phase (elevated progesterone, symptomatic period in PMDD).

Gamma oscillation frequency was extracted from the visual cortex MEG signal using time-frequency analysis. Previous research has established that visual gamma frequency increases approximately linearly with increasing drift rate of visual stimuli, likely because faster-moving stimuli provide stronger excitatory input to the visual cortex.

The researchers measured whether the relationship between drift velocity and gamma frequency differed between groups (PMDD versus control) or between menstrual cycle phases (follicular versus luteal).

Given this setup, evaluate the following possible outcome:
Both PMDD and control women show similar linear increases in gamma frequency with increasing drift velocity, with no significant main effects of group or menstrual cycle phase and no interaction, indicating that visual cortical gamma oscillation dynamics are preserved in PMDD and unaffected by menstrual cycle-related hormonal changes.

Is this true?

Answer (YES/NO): NO